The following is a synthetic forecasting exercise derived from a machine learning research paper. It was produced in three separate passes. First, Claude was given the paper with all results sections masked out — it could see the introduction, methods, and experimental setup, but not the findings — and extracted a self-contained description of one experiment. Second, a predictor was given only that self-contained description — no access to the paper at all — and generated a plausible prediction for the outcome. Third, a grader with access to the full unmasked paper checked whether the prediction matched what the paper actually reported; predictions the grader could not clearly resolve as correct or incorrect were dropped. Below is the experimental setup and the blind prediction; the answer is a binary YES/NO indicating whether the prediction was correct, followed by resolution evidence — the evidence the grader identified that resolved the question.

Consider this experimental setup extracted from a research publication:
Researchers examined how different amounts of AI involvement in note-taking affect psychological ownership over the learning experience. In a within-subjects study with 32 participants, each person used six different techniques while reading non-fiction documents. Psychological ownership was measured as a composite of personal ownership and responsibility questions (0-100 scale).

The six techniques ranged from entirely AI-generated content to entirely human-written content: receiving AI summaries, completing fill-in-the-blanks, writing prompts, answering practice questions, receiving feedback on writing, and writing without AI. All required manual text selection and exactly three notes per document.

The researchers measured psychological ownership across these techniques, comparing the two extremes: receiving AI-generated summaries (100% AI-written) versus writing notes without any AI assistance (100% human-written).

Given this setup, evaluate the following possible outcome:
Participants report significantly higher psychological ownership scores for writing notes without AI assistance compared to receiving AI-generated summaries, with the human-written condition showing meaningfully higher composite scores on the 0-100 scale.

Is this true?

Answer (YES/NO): YES